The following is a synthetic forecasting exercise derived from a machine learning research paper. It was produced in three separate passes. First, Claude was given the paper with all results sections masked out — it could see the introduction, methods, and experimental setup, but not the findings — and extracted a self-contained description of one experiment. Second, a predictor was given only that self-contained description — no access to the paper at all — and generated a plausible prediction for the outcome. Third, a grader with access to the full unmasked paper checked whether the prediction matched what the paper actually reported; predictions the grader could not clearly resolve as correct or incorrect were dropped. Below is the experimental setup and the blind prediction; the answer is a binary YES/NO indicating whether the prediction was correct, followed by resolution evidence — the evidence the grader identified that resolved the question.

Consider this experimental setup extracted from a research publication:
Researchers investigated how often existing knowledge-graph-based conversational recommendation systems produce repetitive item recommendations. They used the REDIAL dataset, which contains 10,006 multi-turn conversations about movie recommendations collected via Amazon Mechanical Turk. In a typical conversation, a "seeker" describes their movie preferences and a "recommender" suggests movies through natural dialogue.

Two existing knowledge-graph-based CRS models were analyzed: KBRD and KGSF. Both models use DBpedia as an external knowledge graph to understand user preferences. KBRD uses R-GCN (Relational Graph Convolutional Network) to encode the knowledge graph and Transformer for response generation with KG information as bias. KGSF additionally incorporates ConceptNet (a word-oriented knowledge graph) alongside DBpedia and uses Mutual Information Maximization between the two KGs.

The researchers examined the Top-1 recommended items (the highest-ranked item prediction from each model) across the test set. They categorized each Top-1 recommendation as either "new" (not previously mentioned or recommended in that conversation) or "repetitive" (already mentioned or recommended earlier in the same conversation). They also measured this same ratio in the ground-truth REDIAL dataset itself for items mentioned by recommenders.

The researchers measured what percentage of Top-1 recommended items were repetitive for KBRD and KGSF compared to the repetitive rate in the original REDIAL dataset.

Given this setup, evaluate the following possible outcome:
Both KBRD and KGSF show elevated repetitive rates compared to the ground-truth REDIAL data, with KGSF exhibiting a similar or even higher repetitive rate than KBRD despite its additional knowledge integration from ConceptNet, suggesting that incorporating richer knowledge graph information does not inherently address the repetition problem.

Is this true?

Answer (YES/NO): NO